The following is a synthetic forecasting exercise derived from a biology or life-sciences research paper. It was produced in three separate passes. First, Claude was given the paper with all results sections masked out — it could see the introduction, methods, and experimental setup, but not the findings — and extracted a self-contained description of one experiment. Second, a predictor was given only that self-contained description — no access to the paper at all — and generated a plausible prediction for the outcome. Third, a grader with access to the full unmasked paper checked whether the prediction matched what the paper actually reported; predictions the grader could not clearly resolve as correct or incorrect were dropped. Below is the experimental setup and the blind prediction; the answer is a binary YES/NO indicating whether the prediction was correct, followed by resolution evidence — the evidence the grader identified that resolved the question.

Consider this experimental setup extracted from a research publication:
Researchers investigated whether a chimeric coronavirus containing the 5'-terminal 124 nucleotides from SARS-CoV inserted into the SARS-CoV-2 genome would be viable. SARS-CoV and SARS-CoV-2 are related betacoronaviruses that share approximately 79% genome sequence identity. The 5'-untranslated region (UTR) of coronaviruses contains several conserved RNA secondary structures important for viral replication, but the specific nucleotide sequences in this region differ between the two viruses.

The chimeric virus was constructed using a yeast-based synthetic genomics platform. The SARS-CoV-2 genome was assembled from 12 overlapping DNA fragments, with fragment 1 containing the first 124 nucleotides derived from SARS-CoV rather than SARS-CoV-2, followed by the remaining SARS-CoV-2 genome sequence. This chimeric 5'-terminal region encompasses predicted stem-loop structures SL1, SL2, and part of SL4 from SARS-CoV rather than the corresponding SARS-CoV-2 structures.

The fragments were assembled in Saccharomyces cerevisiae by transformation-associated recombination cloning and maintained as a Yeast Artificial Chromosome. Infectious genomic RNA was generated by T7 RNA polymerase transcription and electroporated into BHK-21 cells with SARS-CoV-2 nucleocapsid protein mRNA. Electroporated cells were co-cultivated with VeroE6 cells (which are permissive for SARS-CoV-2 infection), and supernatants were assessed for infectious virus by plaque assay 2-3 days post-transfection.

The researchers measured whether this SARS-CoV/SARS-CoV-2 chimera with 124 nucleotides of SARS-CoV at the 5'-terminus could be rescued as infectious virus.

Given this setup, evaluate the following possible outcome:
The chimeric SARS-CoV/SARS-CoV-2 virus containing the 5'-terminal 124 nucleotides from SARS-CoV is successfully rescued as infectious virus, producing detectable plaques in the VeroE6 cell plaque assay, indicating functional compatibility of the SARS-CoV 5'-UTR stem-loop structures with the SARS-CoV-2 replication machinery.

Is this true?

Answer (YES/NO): YES